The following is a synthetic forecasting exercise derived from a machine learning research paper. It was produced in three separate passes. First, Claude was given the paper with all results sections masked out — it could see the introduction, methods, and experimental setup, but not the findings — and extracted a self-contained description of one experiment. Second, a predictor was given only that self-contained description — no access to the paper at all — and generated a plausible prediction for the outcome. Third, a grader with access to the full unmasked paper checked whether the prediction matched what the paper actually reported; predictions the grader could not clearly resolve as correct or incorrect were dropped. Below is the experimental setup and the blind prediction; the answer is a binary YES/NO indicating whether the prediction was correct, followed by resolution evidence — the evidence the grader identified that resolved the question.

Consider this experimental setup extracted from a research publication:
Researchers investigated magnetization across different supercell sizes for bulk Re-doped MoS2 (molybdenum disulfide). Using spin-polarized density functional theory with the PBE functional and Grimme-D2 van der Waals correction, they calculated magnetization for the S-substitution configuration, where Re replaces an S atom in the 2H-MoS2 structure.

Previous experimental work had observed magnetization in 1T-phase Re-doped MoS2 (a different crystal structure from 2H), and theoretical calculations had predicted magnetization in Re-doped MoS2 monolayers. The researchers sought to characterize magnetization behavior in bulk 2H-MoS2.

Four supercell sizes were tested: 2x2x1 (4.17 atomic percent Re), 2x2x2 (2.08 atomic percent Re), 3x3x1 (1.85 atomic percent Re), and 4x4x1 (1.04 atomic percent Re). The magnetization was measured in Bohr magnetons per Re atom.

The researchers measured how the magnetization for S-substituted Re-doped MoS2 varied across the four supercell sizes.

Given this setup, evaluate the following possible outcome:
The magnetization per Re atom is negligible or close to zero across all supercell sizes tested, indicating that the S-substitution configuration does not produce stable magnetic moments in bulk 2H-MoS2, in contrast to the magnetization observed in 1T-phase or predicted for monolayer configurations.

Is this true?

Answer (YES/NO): NO